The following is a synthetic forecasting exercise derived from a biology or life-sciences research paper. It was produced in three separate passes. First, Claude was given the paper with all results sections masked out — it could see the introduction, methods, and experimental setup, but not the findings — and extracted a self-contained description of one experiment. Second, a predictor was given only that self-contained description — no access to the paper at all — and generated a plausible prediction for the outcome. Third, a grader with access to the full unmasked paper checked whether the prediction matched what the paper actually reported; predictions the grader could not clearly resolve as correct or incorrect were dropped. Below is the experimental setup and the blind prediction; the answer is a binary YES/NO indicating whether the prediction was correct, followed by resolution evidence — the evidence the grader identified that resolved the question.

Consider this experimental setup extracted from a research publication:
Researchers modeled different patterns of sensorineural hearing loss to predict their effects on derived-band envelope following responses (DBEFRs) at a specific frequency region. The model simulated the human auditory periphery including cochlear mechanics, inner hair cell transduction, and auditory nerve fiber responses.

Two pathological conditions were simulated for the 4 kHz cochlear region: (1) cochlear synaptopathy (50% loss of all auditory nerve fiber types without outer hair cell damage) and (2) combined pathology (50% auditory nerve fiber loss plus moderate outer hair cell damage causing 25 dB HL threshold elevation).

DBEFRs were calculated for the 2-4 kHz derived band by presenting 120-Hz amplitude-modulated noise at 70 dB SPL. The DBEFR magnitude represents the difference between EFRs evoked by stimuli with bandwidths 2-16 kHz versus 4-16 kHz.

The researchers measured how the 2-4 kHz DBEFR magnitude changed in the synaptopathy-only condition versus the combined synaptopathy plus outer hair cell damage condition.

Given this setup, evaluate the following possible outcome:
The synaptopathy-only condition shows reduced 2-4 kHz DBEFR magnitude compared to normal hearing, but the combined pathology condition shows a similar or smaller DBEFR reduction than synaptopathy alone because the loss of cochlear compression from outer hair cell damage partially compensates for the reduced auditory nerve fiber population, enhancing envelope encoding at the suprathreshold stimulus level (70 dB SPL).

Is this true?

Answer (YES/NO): YES